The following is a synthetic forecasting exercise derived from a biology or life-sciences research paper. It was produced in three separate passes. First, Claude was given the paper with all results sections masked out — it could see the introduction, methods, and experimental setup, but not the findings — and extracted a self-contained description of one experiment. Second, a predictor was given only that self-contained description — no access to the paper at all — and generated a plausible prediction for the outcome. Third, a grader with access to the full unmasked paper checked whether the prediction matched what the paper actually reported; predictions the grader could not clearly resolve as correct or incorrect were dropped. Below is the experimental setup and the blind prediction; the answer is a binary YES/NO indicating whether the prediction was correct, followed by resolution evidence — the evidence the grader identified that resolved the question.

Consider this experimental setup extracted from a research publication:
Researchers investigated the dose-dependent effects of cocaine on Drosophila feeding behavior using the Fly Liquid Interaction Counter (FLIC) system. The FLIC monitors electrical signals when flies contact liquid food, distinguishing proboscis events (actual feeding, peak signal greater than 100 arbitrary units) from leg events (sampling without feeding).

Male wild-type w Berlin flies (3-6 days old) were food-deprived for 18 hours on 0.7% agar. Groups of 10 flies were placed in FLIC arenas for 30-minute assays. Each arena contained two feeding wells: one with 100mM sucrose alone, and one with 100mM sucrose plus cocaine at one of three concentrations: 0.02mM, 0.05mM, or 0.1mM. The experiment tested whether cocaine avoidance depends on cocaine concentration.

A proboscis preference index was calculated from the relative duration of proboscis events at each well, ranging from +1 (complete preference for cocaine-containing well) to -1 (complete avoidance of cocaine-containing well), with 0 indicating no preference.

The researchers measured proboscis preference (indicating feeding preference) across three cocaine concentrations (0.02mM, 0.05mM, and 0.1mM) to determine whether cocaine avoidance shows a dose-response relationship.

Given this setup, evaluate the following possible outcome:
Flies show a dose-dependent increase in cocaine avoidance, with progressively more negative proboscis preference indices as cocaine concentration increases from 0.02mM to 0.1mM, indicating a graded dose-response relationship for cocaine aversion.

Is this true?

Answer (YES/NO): YES